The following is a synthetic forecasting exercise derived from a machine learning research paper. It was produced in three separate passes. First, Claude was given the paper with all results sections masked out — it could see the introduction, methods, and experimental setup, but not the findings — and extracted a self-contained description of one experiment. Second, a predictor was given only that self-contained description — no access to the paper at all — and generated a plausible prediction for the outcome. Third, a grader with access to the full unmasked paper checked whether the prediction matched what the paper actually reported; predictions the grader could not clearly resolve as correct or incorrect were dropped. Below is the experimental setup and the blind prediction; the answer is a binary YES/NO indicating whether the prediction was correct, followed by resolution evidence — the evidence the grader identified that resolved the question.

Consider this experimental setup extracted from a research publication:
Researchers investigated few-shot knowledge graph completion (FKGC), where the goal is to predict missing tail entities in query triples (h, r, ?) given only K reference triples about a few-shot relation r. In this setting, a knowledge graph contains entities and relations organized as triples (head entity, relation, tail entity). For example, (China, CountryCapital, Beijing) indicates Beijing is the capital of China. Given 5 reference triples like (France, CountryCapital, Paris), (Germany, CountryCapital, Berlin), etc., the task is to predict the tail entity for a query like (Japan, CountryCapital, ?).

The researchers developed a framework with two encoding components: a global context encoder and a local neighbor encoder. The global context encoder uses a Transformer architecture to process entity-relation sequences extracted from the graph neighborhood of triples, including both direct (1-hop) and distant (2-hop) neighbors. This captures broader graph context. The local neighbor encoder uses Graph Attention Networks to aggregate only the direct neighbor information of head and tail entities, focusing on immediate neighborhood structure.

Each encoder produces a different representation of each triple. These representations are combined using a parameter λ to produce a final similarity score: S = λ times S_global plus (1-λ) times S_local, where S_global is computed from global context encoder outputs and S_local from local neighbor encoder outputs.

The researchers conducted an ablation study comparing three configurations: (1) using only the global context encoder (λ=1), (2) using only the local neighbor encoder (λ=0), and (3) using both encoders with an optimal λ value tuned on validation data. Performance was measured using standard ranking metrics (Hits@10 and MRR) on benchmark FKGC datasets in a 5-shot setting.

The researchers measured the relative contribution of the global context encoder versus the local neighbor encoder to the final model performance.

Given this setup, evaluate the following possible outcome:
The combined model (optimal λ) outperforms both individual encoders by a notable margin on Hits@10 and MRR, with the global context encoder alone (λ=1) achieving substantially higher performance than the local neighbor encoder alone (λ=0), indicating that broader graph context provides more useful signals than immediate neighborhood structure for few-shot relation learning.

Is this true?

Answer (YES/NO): YES